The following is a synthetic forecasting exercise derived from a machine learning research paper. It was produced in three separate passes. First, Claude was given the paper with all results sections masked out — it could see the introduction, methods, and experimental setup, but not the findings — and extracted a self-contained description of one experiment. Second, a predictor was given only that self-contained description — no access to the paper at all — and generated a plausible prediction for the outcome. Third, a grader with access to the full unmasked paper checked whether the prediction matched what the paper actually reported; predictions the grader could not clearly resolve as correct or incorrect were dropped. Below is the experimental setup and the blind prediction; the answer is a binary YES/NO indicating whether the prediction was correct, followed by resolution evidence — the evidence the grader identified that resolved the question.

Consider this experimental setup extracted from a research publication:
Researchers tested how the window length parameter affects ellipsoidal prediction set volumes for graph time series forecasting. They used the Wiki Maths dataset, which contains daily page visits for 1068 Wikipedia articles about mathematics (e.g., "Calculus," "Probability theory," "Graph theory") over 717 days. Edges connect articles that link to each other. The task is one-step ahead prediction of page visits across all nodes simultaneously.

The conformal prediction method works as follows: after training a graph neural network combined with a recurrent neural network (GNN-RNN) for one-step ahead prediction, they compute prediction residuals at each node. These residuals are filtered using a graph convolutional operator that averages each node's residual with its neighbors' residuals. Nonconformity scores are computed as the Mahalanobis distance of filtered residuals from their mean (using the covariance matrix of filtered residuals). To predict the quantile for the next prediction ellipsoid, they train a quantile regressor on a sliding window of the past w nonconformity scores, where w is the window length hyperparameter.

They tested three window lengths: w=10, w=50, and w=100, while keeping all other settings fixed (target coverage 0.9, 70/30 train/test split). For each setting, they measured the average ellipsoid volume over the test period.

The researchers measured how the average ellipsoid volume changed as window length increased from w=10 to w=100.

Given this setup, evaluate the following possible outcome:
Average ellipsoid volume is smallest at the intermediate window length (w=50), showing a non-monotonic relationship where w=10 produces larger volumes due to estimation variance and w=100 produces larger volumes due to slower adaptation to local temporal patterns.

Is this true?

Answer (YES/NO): NO